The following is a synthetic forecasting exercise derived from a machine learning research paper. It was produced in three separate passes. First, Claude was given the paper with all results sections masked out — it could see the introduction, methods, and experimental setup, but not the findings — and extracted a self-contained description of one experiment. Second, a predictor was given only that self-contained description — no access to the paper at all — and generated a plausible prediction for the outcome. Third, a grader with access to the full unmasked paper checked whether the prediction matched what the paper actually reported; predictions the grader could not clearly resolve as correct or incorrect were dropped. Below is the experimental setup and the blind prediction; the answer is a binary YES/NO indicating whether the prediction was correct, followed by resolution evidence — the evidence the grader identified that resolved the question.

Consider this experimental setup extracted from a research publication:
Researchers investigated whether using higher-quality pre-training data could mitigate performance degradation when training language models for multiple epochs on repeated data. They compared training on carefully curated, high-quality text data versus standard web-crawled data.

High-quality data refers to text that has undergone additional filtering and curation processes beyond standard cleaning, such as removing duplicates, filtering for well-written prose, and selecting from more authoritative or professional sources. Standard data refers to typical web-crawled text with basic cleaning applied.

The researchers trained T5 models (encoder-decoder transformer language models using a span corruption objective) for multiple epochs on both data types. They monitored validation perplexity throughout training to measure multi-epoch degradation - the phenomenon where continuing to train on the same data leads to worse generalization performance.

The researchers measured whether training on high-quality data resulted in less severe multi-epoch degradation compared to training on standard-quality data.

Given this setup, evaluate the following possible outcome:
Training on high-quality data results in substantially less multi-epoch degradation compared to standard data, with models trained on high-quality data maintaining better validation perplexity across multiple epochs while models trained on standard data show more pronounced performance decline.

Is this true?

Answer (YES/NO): NO